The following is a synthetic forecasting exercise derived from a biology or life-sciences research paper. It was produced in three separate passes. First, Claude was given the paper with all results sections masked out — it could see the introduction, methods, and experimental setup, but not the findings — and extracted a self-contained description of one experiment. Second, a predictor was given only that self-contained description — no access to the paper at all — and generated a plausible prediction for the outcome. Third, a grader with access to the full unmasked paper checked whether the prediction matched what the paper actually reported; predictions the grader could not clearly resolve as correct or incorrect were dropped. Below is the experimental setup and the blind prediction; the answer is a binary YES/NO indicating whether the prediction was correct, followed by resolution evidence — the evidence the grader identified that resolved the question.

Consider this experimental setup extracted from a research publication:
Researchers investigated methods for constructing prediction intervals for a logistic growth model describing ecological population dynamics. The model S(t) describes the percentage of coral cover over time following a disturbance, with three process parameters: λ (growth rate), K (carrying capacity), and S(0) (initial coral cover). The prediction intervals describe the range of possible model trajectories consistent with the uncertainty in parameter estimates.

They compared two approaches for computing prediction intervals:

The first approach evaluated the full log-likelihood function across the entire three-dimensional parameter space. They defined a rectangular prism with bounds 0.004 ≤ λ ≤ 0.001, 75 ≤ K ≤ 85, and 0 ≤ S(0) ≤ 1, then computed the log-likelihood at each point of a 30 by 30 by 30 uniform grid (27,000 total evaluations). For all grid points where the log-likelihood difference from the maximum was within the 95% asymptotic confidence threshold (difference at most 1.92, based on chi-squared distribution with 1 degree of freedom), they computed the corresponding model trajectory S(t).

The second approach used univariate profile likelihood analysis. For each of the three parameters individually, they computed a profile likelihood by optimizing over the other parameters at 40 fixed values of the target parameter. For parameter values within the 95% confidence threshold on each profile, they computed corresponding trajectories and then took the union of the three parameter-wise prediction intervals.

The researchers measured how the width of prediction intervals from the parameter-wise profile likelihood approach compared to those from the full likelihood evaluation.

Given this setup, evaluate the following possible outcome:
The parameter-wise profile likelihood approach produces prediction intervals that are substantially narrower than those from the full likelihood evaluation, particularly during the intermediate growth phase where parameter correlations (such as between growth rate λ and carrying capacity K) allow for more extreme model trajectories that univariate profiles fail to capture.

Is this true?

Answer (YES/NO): NO